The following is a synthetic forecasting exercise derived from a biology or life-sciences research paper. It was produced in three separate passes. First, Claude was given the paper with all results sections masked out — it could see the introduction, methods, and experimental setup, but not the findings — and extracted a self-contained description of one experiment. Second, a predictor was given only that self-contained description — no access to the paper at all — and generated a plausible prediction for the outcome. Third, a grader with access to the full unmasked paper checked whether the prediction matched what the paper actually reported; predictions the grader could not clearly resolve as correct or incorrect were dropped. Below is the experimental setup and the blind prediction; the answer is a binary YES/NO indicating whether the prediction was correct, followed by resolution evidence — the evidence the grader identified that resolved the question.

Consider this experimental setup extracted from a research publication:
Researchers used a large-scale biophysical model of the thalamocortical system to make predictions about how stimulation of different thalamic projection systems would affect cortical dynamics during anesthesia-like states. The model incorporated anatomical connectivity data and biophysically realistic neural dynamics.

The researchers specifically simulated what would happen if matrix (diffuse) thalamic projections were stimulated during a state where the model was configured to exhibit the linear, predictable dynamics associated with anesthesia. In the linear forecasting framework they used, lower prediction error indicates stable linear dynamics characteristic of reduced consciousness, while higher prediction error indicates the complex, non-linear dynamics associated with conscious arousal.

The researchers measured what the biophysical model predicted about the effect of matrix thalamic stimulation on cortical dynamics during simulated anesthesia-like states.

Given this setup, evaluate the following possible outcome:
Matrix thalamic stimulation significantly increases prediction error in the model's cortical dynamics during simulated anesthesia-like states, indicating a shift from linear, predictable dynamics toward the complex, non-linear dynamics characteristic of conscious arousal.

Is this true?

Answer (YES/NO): YES